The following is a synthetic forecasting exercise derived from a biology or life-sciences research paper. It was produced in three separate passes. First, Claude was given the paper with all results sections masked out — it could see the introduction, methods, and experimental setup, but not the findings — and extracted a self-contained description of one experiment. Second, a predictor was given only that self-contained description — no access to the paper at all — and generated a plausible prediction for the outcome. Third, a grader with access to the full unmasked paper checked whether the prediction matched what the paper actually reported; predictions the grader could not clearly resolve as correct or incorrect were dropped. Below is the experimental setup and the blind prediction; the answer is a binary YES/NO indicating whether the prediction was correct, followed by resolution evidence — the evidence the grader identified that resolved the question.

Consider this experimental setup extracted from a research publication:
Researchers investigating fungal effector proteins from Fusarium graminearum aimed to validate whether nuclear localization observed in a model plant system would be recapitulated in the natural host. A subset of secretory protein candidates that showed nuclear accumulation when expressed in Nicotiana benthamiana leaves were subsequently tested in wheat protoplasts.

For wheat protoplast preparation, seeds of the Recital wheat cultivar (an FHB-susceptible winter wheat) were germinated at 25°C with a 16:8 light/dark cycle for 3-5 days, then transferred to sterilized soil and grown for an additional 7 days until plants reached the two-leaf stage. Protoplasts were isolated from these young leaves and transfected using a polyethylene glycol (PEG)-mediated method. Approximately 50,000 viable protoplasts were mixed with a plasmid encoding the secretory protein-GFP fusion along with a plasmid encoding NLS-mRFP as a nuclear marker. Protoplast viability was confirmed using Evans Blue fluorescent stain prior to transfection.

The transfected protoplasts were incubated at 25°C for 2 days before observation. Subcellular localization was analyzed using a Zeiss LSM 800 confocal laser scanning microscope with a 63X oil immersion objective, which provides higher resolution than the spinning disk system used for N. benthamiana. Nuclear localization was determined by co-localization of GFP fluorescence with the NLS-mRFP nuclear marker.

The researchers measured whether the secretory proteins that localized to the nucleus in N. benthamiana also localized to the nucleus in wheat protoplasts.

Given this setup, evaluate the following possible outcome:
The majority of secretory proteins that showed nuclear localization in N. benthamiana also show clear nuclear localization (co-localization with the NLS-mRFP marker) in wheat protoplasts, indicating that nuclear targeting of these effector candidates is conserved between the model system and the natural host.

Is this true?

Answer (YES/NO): YES